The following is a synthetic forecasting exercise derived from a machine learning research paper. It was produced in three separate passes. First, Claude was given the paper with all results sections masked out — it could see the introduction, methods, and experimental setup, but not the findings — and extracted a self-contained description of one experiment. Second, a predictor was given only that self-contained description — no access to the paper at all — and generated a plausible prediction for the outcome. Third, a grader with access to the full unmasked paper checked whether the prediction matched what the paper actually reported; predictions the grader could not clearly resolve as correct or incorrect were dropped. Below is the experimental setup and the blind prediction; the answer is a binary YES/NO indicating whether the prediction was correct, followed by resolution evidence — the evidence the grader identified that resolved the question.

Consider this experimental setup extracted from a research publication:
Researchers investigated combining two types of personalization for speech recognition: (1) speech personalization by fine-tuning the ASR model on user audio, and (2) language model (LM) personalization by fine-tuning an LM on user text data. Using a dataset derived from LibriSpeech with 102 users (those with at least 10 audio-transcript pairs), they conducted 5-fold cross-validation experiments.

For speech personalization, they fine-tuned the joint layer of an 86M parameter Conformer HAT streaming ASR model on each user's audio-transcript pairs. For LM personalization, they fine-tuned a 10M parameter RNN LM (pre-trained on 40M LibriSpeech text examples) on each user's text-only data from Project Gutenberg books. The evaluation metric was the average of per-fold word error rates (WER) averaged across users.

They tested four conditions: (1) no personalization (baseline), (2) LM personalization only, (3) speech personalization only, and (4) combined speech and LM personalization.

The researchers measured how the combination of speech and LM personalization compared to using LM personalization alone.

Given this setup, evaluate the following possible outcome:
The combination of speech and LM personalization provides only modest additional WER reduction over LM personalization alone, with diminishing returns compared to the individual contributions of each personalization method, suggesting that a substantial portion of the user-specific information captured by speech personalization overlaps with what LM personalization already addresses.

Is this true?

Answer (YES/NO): YES